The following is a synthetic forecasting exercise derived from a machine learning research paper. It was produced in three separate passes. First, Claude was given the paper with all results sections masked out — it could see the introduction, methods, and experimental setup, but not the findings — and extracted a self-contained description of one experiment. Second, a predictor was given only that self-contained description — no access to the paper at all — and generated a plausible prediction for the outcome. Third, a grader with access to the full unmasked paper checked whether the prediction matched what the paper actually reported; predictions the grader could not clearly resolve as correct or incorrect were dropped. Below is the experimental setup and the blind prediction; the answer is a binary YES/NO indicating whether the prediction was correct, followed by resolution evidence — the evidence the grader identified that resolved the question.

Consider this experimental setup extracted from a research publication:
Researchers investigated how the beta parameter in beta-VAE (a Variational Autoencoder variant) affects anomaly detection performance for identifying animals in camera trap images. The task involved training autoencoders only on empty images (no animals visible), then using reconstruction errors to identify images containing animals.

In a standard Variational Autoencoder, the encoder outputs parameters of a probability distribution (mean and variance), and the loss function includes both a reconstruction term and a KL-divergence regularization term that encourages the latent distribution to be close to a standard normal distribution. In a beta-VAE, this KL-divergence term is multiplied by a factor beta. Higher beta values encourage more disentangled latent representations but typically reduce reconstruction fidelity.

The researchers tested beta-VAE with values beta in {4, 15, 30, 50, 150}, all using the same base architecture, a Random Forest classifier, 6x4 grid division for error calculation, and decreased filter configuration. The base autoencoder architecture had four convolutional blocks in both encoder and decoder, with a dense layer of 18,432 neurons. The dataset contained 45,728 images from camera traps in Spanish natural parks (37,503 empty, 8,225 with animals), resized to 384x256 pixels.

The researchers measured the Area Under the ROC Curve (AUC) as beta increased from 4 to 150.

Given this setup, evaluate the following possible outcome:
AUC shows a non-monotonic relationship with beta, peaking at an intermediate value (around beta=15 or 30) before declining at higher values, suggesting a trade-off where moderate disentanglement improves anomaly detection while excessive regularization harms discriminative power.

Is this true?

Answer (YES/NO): NO